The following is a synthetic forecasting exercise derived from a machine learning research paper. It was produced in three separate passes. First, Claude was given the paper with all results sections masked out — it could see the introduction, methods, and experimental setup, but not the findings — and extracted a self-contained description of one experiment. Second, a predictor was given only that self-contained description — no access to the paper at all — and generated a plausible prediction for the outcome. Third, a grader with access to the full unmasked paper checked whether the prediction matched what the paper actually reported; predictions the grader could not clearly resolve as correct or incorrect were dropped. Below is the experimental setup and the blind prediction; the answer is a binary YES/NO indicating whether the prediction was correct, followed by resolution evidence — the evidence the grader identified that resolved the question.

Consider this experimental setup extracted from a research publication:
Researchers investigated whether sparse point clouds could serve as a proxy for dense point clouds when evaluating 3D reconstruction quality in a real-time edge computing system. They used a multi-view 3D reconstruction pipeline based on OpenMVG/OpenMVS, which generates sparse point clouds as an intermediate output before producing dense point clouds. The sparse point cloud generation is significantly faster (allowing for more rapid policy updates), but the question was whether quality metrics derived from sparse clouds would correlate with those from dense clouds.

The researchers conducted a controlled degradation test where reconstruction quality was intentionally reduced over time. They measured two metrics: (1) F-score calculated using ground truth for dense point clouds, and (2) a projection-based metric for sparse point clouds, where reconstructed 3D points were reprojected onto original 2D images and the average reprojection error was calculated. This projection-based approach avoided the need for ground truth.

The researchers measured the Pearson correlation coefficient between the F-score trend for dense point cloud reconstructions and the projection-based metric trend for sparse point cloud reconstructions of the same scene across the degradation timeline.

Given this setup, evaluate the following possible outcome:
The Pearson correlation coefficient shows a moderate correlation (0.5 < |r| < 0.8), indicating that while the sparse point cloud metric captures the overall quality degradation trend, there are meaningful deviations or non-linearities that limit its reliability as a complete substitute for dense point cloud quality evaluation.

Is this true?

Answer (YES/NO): NO